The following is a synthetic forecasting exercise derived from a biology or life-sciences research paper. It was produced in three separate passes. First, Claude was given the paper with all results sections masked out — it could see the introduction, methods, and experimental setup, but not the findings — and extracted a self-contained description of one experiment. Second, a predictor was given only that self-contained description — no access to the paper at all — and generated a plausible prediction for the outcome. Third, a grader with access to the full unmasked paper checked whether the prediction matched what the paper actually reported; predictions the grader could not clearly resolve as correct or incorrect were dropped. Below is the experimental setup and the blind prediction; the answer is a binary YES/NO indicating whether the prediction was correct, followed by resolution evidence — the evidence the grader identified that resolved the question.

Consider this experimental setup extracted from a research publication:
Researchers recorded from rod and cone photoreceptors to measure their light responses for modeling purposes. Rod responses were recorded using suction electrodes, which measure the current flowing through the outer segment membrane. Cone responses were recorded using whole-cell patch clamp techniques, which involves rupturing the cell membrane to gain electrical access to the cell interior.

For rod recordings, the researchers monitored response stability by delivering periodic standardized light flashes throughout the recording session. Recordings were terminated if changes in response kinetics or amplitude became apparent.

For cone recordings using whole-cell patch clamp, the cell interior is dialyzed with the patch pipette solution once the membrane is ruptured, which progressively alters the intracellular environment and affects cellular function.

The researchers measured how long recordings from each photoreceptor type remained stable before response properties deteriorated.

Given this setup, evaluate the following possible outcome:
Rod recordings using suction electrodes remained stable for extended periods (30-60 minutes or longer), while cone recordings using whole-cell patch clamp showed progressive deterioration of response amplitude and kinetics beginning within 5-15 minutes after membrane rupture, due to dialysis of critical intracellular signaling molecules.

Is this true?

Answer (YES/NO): NO